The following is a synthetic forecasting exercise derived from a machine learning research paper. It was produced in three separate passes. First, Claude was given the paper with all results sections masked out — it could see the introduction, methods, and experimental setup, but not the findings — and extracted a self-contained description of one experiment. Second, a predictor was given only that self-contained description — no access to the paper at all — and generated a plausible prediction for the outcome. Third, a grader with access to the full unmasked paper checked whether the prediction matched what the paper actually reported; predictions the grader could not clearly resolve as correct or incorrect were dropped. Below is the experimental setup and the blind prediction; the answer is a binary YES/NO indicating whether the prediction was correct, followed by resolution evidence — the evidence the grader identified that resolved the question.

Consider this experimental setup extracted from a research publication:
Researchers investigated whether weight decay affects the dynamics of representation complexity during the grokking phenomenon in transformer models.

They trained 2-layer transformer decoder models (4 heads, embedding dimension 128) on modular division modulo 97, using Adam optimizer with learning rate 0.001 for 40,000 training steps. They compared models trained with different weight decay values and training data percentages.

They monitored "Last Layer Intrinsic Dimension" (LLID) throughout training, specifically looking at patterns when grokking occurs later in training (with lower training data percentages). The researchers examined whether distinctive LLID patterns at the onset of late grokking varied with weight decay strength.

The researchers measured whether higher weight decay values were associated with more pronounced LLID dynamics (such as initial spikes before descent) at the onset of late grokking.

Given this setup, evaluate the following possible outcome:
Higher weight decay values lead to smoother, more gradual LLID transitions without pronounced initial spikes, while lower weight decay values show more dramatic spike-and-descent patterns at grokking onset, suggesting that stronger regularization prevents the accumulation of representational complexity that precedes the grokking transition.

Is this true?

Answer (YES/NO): NO